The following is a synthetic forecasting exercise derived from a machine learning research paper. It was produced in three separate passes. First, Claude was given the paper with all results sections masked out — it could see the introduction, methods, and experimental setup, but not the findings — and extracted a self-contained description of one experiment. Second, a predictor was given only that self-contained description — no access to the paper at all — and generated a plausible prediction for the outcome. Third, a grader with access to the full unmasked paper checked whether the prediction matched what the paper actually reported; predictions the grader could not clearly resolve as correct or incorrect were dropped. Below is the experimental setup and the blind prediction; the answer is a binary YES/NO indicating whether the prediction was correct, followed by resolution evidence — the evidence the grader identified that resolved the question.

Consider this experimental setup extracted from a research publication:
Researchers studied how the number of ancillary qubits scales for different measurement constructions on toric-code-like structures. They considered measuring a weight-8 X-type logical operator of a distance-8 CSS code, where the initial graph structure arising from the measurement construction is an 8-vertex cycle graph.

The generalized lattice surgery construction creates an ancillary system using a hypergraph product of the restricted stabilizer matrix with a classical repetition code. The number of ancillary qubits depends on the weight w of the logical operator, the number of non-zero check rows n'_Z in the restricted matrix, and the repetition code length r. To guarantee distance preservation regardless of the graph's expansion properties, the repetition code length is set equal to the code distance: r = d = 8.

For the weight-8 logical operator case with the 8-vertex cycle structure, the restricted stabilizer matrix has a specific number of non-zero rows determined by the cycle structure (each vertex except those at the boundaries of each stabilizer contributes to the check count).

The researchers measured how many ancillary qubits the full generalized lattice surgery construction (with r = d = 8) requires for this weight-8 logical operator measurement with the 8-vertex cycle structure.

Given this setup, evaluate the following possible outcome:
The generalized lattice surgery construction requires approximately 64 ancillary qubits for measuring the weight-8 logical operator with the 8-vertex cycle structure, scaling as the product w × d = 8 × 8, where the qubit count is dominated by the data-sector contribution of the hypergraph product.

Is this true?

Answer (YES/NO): NO